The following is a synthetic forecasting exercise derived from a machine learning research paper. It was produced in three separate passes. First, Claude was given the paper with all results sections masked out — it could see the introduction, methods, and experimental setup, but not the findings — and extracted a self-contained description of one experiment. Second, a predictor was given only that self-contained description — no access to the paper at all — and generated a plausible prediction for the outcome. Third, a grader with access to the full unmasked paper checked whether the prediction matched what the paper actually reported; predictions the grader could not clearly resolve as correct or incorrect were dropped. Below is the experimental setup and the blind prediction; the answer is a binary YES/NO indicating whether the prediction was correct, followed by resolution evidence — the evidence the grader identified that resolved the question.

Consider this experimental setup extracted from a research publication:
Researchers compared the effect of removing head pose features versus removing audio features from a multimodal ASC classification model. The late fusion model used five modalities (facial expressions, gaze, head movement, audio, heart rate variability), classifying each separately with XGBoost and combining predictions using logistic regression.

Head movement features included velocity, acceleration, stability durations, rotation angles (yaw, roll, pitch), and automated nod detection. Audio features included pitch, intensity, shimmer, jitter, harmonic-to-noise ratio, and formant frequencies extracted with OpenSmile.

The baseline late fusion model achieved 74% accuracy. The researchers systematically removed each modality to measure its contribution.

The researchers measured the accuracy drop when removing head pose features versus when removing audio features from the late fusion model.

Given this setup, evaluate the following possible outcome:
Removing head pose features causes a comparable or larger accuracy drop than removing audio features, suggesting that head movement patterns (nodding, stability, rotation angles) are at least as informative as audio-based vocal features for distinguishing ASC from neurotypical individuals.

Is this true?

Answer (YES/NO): NO